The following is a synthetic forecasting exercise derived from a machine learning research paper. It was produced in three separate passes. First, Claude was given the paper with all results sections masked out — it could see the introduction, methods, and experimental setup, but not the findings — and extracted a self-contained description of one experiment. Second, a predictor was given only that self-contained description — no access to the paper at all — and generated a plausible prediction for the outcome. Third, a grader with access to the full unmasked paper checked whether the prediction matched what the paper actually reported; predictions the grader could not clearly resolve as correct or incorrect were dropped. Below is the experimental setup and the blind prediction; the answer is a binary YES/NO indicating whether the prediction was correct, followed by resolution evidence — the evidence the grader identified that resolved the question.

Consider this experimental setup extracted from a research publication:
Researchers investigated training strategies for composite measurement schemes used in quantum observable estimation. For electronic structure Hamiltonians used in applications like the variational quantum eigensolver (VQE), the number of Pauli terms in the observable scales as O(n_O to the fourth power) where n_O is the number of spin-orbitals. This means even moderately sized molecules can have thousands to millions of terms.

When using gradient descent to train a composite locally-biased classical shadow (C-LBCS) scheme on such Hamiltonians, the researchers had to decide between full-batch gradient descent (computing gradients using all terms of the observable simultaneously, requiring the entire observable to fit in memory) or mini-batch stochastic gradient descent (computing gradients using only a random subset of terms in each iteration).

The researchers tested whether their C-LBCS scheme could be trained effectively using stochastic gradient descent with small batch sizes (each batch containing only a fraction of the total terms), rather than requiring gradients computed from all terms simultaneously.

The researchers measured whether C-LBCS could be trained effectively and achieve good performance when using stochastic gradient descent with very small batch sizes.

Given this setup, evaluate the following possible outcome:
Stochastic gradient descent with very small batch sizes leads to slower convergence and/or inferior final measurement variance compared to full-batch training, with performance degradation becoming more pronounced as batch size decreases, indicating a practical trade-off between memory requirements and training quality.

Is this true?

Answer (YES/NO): NO